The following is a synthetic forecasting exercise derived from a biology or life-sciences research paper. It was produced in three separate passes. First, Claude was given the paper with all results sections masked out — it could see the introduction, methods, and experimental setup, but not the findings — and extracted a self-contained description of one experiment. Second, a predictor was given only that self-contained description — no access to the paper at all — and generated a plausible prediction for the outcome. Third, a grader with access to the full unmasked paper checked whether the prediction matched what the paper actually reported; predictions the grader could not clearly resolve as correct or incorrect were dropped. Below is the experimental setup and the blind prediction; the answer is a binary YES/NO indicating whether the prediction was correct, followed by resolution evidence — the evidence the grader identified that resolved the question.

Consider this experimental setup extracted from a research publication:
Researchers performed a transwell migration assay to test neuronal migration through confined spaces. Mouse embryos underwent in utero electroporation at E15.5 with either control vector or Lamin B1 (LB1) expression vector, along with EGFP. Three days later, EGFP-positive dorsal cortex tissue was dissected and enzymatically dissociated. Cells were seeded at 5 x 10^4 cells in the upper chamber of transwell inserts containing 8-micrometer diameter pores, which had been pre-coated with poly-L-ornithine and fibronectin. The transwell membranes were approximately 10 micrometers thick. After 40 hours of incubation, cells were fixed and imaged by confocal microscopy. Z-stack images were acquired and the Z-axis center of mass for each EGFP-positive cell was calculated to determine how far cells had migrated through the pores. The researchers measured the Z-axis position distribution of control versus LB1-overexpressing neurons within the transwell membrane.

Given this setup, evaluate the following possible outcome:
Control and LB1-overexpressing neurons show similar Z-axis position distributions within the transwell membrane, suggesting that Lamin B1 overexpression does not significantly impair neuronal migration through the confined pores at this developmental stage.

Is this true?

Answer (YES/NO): NO